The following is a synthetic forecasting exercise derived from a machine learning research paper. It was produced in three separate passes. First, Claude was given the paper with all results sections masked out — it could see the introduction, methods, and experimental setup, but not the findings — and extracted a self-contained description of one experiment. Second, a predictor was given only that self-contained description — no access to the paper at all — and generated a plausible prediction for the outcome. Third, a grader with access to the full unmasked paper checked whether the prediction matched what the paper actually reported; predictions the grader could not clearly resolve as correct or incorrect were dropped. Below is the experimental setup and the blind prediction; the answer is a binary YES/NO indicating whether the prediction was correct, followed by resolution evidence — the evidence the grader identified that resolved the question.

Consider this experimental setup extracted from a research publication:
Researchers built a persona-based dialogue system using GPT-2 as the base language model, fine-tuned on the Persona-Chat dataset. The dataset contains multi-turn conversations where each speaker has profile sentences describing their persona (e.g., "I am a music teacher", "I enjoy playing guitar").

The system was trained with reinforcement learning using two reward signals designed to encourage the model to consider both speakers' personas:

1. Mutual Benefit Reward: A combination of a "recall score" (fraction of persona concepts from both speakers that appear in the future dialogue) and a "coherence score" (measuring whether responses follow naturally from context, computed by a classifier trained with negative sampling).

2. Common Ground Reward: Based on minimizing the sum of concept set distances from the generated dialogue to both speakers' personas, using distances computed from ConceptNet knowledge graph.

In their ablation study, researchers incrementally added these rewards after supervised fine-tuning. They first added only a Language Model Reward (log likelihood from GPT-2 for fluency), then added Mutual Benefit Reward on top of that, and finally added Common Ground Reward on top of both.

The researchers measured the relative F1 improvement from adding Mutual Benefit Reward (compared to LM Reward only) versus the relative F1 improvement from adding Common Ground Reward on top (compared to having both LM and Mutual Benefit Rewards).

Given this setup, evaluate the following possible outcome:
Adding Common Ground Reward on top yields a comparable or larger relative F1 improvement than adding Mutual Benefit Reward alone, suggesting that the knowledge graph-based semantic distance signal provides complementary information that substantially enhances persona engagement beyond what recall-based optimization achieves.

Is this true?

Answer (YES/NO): YES